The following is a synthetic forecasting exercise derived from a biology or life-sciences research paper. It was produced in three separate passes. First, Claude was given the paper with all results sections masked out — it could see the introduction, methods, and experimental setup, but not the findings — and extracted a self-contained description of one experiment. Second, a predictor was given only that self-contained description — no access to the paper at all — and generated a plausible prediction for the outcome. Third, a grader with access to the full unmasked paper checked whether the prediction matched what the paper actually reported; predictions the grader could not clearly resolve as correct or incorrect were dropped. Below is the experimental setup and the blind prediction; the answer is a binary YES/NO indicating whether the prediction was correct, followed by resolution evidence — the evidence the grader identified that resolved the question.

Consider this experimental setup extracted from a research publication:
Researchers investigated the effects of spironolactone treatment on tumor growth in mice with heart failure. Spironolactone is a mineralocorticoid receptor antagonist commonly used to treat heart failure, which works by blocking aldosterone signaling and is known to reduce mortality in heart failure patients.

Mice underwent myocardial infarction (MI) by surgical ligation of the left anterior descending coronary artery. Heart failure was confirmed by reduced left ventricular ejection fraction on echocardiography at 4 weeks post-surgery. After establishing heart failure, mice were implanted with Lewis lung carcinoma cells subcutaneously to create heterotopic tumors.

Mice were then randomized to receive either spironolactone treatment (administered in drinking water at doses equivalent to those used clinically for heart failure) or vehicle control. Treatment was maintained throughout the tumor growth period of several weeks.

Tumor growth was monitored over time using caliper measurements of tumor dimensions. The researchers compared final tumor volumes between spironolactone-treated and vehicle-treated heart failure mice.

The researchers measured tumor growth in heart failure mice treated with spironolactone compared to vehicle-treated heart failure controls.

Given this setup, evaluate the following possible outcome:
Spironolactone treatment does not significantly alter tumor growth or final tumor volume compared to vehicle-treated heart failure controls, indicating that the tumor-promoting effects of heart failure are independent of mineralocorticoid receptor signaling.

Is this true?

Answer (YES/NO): NO